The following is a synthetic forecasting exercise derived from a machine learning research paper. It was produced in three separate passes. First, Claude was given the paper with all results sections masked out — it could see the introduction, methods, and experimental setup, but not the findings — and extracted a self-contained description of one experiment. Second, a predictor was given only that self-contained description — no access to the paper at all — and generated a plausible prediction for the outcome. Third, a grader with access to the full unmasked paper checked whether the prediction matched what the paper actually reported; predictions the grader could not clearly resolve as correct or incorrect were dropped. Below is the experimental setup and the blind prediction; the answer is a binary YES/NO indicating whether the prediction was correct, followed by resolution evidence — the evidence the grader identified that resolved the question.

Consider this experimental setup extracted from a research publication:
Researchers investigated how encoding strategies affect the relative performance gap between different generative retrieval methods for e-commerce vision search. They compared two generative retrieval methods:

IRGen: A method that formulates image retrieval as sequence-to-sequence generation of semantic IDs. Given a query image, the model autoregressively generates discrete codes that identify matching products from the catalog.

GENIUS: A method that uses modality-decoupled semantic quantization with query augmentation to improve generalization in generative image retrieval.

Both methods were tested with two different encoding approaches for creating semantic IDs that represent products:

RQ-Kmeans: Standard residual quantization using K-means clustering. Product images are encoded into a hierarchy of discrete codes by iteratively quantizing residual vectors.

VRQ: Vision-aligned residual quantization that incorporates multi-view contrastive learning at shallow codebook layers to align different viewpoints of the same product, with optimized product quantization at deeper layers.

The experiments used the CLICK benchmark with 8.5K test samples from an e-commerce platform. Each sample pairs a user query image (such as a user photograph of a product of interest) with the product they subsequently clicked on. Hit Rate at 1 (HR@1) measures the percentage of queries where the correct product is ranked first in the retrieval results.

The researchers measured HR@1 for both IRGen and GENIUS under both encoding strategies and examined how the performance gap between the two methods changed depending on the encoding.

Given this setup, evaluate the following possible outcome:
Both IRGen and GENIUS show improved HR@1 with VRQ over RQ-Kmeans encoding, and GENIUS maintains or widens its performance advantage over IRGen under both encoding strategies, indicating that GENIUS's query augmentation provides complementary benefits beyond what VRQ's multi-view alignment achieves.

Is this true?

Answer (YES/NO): NO